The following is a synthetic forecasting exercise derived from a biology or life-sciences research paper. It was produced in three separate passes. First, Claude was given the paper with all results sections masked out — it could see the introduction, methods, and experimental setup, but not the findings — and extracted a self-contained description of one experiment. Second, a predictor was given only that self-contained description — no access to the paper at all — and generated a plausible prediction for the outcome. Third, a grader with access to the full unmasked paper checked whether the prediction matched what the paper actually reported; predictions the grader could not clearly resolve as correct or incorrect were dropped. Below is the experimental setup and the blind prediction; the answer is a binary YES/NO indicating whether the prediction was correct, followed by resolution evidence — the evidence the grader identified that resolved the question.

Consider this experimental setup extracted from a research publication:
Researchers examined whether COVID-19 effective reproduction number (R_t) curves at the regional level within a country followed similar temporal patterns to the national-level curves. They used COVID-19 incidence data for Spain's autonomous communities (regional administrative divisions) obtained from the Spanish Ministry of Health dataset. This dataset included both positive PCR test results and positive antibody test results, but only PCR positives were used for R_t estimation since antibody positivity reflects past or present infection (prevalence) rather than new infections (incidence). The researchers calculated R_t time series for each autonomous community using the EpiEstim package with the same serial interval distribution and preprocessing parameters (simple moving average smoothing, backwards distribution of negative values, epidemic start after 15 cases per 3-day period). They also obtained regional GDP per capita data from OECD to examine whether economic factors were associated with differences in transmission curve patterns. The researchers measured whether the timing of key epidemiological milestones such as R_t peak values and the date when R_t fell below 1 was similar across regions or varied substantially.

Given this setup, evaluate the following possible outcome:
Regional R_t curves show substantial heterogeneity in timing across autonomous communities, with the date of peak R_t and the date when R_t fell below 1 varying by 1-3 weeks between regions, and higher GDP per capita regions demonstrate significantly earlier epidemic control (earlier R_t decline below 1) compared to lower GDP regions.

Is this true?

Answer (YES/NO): NO